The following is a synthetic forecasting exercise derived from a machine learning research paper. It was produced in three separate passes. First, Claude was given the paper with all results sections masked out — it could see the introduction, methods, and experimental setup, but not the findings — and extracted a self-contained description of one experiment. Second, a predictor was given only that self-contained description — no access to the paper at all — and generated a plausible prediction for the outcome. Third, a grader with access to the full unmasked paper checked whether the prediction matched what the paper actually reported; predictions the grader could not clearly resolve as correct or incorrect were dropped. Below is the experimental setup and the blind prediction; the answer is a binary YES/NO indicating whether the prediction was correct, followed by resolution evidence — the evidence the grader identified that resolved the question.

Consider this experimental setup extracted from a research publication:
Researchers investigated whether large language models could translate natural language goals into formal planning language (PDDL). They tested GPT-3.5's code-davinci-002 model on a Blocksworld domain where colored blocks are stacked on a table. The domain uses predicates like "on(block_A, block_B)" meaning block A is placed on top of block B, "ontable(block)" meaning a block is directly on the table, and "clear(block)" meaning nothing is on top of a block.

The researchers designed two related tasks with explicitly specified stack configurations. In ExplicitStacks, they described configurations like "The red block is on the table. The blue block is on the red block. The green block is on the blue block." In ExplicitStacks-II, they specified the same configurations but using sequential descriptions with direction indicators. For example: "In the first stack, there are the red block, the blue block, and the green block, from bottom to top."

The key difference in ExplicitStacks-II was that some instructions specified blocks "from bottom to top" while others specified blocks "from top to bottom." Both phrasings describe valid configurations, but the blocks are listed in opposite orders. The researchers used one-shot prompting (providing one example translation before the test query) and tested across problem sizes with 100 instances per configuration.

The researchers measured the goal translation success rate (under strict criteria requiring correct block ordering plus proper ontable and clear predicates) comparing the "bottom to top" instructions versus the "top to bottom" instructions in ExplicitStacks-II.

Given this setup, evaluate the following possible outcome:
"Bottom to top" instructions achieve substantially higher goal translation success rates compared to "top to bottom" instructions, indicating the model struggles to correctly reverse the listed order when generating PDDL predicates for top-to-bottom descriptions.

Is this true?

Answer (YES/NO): YES